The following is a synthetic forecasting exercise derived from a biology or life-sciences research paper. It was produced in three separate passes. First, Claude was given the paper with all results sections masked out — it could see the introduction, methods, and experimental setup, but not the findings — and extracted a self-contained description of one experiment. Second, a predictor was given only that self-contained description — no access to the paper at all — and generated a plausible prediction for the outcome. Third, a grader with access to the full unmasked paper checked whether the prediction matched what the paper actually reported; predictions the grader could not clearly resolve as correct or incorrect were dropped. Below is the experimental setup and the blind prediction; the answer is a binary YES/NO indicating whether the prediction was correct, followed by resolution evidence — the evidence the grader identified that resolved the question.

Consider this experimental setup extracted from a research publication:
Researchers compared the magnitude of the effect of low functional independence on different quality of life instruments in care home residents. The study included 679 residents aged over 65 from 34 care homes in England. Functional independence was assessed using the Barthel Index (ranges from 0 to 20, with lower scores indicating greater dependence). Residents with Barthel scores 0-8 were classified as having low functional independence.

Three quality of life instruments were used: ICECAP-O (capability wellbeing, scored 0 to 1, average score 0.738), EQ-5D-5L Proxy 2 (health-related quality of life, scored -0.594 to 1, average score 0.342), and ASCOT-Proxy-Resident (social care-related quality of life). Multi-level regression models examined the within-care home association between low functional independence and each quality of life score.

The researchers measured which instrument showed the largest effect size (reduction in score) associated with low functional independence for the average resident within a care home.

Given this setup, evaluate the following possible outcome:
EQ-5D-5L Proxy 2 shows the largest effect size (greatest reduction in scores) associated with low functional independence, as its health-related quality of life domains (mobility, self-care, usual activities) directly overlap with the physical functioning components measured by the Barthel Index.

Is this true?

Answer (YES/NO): YES